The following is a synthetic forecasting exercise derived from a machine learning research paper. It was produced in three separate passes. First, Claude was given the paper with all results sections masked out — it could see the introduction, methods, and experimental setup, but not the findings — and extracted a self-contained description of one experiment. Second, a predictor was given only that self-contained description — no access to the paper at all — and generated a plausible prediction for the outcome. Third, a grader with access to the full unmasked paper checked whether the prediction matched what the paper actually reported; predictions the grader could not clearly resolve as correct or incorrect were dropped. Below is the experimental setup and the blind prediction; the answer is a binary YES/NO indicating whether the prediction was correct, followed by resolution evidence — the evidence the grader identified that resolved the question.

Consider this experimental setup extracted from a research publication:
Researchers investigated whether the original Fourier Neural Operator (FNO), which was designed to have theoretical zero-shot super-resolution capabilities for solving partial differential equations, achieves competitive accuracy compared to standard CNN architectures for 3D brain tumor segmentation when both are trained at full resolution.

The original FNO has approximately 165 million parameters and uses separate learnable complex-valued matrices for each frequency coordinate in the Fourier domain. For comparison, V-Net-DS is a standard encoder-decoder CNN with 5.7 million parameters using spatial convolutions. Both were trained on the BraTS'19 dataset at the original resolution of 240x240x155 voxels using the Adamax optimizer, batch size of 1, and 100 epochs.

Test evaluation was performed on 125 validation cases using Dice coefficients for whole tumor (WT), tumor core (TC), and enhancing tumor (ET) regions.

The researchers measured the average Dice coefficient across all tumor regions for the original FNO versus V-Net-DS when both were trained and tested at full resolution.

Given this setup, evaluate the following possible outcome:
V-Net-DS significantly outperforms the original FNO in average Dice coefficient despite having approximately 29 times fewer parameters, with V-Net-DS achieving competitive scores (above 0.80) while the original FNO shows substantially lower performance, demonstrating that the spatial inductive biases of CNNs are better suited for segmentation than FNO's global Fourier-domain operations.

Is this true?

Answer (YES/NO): YES